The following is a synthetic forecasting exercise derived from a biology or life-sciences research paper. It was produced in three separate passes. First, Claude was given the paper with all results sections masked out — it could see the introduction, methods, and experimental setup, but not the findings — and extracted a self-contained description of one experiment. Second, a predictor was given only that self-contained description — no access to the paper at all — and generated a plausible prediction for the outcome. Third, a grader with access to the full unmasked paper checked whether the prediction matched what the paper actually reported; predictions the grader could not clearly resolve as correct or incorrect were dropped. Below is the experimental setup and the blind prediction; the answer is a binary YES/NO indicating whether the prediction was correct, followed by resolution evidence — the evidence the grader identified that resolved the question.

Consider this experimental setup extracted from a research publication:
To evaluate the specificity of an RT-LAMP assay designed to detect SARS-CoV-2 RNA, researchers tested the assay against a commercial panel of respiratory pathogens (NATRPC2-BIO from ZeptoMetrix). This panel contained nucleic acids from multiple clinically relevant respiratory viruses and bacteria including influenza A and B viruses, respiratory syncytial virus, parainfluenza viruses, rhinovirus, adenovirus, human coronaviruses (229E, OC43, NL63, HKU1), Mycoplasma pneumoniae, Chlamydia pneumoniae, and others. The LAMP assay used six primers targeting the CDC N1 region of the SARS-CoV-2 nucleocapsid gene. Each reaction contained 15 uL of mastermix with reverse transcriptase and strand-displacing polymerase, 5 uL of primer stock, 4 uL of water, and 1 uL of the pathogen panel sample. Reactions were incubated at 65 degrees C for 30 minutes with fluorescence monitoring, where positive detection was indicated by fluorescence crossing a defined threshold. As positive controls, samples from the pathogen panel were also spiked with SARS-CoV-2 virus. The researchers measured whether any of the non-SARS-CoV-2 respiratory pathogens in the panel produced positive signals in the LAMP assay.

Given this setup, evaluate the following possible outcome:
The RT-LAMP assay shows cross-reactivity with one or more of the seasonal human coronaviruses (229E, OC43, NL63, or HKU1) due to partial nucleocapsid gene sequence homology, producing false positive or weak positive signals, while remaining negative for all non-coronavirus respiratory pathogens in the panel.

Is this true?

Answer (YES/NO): NO